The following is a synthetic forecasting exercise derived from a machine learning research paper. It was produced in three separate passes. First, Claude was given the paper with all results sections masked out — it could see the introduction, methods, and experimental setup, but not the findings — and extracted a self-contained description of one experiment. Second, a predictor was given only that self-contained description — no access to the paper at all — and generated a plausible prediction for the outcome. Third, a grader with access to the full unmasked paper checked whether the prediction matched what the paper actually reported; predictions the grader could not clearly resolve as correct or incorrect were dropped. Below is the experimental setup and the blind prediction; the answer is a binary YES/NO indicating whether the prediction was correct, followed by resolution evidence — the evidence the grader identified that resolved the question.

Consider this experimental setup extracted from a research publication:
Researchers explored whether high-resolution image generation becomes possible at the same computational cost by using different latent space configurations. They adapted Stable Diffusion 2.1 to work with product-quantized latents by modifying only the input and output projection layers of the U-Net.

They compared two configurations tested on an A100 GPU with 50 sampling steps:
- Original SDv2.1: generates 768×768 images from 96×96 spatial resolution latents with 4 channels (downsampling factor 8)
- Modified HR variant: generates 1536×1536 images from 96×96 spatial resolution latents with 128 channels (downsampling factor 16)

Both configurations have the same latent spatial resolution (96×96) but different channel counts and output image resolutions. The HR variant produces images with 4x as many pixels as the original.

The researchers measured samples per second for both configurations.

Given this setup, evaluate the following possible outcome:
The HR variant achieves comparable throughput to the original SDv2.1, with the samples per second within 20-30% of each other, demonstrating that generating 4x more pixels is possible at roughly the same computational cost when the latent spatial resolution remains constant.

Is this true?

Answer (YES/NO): YES